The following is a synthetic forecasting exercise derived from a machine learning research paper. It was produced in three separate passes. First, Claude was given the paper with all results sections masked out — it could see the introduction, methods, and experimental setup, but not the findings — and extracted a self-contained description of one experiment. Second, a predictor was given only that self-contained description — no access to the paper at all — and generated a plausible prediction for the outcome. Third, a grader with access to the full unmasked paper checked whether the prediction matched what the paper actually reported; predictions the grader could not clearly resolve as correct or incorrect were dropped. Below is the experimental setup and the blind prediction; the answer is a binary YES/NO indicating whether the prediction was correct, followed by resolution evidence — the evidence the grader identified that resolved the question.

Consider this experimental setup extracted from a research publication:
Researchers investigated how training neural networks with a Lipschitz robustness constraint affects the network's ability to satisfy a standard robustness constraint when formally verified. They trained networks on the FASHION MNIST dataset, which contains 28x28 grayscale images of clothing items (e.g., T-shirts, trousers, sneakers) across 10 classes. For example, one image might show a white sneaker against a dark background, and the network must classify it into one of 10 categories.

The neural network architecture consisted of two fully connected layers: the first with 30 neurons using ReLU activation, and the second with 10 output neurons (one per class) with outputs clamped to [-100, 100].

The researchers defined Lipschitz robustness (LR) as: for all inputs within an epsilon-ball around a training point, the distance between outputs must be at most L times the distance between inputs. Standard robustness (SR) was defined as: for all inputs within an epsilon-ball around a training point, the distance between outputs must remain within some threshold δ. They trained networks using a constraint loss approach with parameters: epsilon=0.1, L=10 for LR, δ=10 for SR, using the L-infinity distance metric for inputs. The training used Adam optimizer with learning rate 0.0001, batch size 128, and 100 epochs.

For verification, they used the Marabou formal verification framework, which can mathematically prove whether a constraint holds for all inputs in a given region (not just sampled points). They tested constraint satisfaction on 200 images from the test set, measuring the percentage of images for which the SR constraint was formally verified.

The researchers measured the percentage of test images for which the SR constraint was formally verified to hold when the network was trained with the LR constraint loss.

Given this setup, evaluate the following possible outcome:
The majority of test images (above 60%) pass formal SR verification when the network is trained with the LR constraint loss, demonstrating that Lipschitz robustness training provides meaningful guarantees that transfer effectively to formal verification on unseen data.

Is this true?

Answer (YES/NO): YES